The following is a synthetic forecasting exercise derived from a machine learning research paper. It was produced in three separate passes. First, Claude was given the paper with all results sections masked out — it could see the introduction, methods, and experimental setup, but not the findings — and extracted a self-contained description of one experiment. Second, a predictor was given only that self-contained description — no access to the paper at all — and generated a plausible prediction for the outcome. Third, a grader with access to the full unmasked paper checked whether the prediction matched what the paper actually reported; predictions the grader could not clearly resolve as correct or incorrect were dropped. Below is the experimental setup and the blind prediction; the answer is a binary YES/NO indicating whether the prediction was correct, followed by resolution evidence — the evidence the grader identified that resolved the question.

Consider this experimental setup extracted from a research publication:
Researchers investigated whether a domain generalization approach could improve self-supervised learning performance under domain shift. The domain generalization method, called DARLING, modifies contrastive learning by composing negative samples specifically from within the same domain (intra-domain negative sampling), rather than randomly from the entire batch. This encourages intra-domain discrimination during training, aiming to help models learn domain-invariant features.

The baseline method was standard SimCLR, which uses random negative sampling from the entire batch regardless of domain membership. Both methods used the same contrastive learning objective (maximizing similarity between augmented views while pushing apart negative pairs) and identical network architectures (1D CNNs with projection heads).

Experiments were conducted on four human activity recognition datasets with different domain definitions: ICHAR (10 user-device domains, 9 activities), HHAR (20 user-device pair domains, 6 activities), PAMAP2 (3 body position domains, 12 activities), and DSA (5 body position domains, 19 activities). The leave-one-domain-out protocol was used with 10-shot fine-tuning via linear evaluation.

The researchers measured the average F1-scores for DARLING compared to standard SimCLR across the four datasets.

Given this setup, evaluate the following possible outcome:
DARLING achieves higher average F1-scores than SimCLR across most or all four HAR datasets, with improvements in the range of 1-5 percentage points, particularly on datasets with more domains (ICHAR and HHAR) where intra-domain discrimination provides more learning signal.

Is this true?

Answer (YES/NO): NO